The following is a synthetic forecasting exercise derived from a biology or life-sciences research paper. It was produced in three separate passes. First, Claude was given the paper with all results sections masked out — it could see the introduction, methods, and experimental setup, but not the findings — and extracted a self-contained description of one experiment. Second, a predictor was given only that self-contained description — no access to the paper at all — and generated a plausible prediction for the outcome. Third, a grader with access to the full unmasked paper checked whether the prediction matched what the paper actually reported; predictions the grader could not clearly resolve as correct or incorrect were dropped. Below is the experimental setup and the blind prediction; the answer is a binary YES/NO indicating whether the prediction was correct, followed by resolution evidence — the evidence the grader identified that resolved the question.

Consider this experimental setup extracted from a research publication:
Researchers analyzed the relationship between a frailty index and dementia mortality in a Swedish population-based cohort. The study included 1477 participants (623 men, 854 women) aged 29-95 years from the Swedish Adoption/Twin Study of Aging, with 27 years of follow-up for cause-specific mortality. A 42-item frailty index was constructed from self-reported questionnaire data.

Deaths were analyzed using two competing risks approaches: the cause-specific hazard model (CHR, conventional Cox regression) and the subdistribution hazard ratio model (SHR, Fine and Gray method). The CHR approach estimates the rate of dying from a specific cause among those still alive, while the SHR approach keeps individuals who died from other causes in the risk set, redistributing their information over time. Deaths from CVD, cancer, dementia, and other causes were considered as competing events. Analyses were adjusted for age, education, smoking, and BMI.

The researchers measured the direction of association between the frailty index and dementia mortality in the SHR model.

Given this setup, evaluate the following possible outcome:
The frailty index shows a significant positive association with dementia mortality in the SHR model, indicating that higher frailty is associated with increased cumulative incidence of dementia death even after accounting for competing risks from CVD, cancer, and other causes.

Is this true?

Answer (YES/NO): NO